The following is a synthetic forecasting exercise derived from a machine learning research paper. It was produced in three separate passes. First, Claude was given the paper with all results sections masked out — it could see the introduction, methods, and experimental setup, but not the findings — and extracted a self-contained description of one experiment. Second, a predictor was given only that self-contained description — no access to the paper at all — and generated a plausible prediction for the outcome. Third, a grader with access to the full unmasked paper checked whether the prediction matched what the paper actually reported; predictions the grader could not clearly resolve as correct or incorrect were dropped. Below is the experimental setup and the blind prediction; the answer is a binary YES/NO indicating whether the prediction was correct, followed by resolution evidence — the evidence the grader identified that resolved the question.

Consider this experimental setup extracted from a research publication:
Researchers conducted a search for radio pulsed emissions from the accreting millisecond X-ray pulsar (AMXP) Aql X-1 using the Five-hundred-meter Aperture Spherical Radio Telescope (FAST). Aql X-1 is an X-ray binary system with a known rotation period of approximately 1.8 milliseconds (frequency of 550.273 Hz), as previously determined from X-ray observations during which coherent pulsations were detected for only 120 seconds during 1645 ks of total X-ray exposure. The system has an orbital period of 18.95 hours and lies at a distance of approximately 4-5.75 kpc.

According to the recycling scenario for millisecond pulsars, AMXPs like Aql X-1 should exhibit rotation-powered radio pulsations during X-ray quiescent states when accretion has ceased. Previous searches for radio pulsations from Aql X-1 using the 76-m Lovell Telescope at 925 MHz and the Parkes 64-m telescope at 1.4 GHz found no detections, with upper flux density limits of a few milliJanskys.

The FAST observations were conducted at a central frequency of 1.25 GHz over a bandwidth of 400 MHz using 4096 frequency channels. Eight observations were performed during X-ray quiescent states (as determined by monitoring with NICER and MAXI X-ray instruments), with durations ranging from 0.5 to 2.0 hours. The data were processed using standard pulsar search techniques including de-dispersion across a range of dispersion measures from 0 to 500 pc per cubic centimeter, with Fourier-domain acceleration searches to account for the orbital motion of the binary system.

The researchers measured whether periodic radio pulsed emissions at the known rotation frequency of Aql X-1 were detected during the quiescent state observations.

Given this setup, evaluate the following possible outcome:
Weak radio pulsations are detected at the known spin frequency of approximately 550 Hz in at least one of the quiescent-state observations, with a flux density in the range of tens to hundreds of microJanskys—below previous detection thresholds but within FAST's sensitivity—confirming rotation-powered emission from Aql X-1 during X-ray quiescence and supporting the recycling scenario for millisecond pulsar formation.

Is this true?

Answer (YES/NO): NO